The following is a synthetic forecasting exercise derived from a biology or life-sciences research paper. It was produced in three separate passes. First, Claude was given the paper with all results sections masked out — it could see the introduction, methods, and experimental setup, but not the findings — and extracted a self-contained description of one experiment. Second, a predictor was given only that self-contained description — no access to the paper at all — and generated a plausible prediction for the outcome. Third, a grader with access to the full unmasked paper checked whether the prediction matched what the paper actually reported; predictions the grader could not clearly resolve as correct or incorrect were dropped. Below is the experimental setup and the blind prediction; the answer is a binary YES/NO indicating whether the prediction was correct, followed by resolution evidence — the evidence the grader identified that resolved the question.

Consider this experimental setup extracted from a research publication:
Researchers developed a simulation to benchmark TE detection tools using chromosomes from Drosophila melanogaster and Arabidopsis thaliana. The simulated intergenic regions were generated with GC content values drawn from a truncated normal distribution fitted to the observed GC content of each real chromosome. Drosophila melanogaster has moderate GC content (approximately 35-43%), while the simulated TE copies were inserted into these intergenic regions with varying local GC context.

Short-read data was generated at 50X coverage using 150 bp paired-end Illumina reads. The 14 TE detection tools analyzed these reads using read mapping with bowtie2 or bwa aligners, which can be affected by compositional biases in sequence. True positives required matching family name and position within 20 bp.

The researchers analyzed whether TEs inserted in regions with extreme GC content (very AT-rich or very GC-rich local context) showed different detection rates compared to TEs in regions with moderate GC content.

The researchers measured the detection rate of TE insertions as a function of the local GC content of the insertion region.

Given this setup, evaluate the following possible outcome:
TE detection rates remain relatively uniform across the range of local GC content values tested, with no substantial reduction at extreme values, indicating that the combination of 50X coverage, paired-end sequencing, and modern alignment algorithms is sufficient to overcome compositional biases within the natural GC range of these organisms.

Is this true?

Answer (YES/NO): NO